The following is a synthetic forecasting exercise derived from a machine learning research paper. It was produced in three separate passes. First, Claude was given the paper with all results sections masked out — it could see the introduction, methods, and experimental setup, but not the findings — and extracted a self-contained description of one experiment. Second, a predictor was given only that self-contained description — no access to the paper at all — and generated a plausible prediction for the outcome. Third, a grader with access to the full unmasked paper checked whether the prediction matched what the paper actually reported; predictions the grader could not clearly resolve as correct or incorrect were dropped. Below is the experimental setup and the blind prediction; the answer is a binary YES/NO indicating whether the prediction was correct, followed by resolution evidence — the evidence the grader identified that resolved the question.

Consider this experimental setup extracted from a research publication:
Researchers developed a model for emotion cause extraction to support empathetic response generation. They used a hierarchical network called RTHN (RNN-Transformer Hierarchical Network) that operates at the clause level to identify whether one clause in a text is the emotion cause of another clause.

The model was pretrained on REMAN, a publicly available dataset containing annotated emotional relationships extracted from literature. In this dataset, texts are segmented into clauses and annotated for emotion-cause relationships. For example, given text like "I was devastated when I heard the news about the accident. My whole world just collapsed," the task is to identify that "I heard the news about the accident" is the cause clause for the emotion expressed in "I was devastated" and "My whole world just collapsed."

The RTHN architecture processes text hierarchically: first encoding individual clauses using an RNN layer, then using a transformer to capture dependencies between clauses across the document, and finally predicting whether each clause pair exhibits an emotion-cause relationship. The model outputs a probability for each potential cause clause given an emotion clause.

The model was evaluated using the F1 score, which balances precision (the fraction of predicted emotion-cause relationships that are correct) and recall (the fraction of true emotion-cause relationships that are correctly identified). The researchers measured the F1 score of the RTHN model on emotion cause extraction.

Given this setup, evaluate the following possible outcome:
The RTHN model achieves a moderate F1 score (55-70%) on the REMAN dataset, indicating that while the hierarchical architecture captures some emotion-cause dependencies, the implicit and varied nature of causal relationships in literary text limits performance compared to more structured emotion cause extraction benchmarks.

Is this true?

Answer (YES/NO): NO